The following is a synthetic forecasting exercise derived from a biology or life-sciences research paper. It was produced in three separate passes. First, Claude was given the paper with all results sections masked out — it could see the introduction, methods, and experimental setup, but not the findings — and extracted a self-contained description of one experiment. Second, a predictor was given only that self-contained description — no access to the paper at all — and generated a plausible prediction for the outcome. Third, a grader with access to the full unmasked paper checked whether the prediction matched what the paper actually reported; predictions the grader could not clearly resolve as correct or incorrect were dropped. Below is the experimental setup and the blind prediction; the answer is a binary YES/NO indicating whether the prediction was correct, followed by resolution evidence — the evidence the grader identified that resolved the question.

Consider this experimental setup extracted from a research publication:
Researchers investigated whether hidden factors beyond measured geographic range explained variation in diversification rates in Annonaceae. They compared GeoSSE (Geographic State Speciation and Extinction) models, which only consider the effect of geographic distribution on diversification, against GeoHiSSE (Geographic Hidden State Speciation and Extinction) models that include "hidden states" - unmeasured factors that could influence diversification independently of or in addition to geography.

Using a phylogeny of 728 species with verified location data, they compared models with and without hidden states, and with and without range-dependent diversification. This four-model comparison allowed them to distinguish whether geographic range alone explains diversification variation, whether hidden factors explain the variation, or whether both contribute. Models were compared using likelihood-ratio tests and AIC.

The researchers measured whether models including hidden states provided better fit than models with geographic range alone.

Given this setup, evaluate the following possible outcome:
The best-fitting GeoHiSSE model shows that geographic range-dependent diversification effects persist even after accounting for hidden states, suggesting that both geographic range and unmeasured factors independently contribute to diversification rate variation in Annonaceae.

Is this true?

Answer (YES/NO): NO